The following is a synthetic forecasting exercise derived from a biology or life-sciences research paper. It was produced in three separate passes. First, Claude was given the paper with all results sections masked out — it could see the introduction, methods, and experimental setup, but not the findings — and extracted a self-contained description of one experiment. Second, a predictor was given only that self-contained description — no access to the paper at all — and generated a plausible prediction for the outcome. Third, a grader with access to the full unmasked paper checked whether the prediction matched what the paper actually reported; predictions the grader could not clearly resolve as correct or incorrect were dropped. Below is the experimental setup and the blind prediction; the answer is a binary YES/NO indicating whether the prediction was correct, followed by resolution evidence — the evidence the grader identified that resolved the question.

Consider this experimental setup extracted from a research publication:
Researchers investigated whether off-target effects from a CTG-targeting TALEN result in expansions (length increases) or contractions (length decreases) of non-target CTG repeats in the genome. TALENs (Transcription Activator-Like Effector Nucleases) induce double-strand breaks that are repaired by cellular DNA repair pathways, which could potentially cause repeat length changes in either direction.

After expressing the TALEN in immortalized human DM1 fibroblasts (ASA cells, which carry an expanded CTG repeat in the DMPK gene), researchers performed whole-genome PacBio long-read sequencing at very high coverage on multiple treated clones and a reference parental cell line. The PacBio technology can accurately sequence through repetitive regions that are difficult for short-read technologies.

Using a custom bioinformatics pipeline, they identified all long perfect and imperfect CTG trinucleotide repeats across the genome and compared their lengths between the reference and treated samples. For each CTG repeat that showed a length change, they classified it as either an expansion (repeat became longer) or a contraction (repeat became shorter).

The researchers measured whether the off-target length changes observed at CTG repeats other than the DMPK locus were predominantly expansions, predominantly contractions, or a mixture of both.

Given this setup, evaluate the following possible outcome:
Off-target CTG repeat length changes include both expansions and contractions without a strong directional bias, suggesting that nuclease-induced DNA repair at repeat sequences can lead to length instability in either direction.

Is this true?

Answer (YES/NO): NO